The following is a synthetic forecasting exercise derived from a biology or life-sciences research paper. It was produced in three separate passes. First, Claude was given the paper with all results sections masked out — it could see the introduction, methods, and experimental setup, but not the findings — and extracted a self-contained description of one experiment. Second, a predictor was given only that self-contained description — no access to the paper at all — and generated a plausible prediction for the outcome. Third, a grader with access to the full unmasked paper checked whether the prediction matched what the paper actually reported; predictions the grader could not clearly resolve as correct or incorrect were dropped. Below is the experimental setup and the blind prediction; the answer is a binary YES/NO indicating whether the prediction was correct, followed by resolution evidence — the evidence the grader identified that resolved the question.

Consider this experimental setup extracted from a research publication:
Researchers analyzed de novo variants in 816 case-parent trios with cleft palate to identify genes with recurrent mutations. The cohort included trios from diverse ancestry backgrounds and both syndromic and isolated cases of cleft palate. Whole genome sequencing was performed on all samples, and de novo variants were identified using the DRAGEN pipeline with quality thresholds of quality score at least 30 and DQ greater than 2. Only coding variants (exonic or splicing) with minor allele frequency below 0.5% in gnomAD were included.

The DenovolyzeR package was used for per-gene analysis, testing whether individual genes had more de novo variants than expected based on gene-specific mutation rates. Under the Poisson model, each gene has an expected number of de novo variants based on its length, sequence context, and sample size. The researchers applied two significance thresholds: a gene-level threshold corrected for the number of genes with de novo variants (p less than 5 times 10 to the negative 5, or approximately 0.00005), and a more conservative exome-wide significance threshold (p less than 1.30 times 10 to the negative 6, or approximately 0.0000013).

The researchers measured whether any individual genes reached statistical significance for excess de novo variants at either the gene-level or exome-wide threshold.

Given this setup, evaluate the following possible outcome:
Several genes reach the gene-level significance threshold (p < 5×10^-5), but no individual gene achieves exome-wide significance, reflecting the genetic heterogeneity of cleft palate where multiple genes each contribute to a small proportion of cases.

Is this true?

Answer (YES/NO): NO